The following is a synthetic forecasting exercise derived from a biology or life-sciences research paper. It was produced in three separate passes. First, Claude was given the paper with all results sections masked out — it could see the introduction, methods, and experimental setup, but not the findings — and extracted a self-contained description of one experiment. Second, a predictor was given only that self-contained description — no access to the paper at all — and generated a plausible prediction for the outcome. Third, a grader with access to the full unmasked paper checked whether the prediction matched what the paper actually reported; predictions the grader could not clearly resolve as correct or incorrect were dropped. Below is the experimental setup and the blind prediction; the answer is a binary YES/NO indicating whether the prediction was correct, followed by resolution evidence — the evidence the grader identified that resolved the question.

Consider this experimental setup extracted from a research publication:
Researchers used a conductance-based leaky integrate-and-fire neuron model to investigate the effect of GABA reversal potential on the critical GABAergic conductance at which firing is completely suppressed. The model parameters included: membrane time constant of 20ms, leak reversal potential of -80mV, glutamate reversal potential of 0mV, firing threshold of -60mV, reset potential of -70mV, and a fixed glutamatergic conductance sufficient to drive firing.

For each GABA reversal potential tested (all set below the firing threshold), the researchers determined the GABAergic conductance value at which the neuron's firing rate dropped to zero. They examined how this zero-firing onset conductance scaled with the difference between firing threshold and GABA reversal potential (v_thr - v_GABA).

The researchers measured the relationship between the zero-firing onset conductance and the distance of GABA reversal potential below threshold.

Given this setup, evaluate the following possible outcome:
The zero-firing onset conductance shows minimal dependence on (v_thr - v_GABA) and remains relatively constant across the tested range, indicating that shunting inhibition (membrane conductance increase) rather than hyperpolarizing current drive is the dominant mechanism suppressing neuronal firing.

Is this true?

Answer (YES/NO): NO